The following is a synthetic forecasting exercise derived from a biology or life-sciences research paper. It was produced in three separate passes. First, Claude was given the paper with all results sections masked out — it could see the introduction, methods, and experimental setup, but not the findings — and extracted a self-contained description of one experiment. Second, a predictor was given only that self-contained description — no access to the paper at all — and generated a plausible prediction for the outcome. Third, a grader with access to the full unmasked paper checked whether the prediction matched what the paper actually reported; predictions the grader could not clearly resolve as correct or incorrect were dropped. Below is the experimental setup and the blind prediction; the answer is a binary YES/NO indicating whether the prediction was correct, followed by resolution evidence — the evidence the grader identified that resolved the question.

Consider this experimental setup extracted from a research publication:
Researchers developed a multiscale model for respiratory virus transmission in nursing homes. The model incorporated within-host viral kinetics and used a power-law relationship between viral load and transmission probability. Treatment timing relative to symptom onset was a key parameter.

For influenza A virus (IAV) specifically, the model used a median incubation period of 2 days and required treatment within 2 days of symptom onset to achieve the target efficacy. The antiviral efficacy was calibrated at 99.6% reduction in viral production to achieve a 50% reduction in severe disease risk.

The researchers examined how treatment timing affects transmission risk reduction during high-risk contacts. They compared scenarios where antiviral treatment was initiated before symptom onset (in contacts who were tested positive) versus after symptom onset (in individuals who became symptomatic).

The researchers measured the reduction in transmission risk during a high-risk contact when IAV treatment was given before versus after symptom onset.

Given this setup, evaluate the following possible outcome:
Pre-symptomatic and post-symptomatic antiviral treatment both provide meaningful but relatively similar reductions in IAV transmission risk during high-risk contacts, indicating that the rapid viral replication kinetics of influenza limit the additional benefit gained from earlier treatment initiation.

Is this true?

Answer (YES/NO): NO